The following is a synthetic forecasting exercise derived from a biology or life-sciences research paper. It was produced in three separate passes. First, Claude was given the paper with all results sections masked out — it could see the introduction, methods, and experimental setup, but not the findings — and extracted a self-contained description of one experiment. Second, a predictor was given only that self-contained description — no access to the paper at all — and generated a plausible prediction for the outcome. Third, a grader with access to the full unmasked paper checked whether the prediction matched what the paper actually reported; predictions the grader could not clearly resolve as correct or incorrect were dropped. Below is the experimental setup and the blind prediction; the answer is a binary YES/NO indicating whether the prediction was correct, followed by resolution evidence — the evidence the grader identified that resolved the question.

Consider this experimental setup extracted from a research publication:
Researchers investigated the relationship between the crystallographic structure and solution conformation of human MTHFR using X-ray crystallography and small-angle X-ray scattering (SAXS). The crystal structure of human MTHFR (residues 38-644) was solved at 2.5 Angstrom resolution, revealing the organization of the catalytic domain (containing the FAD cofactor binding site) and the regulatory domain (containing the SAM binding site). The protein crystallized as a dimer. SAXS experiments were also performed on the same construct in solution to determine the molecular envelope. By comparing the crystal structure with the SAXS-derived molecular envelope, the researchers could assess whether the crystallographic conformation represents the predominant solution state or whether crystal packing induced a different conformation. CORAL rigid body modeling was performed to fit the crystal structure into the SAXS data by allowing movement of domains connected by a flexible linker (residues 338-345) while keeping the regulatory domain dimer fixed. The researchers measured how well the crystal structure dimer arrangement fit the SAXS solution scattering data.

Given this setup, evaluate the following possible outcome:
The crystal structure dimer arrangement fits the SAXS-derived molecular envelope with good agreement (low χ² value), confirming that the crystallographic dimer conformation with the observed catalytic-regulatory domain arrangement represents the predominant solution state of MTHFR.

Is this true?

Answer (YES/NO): NO